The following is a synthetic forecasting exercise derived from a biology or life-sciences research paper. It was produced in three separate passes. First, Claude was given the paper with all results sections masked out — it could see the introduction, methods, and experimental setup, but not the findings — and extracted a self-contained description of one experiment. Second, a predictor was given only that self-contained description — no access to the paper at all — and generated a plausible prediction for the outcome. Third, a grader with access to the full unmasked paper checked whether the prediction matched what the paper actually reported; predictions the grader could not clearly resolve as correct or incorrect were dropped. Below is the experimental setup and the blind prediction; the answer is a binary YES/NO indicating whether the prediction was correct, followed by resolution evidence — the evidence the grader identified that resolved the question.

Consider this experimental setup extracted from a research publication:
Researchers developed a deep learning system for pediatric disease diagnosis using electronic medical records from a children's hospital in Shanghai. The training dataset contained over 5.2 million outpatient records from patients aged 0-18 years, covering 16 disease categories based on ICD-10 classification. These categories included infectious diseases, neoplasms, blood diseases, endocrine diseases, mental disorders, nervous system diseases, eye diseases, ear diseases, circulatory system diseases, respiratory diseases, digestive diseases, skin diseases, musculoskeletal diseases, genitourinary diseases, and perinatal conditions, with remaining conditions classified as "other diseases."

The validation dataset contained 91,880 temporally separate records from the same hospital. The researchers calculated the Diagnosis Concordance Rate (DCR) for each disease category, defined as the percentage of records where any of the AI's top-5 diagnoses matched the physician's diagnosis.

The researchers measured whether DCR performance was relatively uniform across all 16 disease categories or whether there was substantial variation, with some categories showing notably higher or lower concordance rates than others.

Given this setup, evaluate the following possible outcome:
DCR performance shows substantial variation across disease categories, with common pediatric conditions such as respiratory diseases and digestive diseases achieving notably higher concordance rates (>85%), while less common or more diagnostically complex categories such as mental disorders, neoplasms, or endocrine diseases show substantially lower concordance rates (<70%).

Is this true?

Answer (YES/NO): NO